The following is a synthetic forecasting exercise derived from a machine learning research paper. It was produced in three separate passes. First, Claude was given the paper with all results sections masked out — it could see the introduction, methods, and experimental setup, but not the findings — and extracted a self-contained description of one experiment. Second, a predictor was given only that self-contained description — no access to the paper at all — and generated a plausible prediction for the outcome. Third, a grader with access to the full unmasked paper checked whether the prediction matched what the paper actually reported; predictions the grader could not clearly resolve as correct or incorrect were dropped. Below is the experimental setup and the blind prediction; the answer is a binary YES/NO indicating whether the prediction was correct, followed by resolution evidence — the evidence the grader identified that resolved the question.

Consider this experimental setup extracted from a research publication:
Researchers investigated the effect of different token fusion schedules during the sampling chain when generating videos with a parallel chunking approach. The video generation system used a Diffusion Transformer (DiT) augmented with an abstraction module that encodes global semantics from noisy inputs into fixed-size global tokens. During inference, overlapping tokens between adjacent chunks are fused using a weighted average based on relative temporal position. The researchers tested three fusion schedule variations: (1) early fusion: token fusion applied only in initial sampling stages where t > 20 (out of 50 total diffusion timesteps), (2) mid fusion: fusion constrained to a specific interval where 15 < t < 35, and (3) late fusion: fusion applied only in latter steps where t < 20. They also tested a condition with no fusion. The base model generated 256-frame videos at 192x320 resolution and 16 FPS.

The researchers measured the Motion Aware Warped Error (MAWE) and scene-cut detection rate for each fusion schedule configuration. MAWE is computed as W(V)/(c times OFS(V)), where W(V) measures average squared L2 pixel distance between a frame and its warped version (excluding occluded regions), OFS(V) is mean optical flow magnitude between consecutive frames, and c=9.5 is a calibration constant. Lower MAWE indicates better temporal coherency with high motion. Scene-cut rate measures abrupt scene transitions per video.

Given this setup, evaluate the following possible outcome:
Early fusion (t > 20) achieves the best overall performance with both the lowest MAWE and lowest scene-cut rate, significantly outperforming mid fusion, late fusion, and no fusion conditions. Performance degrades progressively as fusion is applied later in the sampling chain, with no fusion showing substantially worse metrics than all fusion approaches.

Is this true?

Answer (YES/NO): NO